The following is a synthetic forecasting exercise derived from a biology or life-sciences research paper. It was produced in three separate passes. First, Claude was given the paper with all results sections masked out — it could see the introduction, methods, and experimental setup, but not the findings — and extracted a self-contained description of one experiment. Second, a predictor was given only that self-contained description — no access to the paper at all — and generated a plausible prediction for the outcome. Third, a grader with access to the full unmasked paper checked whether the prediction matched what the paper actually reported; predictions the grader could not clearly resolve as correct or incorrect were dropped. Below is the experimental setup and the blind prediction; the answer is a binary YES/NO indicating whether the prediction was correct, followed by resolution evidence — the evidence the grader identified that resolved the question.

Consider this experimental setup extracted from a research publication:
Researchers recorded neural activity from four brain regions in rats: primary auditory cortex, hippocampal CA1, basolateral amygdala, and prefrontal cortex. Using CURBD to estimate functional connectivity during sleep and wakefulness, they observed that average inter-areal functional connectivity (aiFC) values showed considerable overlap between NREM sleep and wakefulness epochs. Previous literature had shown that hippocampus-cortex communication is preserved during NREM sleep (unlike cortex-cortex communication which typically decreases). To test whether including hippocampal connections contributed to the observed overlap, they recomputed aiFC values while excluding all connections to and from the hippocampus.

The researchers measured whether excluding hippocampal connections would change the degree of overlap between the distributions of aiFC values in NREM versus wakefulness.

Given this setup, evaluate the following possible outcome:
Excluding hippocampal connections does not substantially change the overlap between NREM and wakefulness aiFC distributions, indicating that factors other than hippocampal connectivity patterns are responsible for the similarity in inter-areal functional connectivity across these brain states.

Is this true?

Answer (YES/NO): NO